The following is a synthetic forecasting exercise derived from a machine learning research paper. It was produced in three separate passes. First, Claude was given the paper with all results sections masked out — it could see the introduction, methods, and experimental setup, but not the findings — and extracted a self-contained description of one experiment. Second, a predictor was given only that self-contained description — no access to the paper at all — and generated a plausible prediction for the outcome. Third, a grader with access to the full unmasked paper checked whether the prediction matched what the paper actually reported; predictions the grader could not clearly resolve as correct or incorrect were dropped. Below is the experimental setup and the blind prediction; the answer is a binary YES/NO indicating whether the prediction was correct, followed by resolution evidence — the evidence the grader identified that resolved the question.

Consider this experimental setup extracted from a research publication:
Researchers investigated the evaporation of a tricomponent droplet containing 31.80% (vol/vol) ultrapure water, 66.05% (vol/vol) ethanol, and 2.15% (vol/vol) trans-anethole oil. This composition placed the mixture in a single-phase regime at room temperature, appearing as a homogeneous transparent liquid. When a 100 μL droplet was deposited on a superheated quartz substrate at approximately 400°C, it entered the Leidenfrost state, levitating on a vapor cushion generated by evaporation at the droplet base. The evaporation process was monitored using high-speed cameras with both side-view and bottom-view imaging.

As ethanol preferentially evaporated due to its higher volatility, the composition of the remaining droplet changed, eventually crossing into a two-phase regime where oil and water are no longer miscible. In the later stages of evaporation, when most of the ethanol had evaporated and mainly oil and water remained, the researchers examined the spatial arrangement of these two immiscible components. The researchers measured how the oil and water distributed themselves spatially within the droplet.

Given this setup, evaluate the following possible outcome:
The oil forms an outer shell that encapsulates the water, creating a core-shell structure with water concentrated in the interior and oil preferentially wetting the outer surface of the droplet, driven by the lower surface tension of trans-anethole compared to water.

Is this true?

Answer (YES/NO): YES